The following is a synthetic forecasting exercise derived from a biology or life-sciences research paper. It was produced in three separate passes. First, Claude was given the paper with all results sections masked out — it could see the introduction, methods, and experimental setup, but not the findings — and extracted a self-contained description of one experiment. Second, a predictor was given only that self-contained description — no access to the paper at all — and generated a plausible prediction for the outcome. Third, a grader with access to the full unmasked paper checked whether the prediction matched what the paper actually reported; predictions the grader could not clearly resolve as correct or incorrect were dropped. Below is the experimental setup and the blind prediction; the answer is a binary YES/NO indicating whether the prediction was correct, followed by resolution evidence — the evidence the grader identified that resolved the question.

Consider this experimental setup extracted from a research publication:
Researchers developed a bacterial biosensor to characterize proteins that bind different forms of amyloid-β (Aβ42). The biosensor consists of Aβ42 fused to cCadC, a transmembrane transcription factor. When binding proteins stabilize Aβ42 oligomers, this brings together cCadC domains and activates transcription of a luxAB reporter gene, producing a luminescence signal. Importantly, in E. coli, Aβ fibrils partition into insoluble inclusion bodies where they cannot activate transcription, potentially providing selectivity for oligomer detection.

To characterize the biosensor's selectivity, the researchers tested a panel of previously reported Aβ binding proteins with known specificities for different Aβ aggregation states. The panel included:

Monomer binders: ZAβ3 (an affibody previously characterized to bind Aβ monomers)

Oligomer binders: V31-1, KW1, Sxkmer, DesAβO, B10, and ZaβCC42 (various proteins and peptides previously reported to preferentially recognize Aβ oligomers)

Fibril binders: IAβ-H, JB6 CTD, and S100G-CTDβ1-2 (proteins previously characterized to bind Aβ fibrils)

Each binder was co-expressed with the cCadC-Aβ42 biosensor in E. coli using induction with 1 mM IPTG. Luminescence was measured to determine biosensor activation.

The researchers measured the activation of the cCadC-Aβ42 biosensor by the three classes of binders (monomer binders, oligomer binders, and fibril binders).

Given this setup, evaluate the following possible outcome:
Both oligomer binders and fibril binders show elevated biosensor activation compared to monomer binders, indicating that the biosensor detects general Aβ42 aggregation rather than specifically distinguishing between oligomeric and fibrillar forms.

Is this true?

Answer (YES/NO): NO